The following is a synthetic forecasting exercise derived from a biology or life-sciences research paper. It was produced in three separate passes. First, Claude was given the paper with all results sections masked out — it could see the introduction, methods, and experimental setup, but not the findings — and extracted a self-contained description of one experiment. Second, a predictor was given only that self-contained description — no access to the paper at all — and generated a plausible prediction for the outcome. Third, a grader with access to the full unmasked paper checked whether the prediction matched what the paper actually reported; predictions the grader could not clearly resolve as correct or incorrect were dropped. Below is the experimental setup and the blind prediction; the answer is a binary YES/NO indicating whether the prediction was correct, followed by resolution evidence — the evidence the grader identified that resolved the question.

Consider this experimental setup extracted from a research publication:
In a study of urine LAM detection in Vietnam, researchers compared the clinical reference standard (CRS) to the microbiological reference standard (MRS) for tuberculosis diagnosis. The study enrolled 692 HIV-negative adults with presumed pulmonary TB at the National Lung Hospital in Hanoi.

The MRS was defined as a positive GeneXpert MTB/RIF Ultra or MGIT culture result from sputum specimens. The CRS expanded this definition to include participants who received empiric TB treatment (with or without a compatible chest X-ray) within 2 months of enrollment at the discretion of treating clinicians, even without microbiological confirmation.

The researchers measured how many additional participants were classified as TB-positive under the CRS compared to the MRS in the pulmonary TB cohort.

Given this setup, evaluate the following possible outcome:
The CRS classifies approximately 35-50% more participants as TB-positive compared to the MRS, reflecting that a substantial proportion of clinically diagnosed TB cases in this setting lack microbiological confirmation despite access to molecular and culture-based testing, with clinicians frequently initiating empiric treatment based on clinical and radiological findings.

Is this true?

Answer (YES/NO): NO